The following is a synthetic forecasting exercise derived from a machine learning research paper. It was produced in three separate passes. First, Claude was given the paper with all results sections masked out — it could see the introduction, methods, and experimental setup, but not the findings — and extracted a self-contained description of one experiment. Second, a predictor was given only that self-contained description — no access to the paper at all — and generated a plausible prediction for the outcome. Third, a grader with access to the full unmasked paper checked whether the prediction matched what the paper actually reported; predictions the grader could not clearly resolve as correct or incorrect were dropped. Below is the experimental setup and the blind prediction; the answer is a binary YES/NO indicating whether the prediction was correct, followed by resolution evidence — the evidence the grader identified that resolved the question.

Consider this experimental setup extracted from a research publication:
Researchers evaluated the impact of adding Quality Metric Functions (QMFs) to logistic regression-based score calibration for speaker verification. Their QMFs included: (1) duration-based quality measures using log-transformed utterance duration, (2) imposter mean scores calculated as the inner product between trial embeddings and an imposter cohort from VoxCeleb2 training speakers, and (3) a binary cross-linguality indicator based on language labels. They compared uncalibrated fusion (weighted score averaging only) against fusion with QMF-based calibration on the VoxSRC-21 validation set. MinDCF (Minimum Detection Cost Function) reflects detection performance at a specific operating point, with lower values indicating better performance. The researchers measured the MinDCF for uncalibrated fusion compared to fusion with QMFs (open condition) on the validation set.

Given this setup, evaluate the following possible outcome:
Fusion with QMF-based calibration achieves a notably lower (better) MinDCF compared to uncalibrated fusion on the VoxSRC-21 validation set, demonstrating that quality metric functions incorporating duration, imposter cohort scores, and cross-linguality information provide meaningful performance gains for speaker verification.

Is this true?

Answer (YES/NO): YES